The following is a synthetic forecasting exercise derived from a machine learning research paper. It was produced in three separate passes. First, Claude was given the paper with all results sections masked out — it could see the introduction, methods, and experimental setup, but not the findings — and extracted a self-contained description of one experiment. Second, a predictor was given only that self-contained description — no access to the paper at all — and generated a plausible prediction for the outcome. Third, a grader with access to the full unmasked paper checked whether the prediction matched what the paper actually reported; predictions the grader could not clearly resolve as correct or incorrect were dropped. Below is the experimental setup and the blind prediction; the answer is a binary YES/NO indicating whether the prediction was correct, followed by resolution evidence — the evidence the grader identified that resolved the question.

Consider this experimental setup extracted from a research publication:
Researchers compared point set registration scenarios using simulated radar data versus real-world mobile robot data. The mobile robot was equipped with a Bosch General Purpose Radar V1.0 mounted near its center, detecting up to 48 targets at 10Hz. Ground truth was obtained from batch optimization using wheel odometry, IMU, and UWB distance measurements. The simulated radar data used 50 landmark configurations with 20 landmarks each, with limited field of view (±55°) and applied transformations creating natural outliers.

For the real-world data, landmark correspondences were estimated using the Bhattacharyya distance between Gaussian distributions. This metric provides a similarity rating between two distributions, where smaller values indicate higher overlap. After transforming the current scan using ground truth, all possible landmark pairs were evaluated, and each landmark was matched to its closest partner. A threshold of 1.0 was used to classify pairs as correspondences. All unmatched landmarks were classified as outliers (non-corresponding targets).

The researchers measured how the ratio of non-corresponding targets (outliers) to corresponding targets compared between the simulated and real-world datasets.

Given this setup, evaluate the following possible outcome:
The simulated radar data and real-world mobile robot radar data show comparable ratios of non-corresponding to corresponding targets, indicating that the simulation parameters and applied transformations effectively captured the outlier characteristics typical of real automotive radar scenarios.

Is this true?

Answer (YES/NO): NO